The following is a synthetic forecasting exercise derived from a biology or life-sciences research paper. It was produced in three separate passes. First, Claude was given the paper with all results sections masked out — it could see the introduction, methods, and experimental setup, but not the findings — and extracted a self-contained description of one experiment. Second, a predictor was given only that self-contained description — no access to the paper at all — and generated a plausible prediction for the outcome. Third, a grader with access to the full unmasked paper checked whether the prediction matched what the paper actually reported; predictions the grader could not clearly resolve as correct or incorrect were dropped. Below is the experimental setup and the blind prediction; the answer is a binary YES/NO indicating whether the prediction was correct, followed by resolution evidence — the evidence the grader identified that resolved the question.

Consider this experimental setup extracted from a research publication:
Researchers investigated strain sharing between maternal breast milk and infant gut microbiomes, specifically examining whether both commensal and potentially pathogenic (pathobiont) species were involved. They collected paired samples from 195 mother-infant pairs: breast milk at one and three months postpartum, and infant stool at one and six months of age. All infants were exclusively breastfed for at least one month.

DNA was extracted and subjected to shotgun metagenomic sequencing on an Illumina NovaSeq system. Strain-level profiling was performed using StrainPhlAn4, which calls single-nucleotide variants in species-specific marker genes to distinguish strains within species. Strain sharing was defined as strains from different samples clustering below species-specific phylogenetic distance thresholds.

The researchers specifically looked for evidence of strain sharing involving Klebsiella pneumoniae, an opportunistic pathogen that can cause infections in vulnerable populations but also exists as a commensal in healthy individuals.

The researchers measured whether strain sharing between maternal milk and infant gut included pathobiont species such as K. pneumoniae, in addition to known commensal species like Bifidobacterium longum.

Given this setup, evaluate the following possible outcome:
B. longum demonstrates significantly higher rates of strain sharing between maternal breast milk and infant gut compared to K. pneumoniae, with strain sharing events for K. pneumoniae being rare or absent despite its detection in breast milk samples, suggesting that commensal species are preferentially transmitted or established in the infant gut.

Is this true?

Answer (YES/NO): NO